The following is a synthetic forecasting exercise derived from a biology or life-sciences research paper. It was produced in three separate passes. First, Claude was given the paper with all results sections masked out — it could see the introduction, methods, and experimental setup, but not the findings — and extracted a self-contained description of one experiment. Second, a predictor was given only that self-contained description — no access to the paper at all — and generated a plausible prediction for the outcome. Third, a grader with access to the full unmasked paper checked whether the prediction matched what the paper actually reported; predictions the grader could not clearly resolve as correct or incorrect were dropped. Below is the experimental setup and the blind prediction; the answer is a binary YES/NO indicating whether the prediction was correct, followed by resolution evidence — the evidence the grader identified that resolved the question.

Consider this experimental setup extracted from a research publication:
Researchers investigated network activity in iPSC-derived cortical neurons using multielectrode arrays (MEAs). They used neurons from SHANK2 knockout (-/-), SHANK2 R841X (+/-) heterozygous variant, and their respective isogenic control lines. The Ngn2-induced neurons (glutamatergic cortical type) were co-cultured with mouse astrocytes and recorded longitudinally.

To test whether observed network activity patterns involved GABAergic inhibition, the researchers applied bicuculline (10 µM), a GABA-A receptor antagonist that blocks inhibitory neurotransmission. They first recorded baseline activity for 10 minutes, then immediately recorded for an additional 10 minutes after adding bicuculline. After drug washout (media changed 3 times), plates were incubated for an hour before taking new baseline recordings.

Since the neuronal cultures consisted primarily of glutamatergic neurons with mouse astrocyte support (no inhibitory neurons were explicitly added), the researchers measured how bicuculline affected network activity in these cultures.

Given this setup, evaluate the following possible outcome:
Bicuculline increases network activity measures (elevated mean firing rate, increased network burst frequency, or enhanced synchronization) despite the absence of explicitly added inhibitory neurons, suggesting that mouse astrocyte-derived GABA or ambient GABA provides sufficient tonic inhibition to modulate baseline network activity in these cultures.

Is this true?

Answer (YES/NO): NO